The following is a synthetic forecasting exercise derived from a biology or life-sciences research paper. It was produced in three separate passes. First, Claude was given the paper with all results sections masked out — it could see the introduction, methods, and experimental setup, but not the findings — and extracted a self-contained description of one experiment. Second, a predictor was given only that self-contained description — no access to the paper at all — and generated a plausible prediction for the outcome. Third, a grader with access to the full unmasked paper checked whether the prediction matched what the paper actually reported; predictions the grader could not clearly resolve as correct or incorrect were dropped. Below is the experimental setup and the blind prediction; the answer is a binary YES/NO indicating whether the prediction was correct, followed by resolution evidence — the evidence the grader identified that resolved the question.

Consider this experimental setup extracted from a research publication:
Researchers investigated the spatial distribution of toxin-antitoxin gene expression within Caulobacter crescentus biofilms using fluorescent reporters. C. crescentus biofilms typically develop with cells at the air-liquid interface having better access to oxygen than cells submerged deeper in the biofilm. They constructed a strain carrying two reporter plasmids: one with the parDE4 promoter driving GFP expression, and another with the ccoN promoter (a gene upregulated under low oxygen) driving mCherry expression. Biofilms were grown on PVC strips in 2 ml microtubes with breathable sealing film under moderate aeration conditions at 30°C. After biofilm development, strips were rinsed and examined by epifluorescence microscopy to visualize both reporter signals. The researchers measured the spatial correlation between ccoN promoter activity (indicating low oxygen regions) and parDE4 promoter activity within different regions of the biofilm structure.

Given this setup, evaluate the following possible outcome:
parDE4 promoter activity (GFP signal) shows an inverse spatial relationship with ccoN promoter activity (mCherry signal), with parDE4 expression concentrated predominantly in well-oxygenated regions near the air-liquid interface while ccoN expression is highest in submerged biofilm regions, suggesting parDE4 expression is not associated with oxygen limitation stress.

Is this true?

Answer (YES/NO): YES